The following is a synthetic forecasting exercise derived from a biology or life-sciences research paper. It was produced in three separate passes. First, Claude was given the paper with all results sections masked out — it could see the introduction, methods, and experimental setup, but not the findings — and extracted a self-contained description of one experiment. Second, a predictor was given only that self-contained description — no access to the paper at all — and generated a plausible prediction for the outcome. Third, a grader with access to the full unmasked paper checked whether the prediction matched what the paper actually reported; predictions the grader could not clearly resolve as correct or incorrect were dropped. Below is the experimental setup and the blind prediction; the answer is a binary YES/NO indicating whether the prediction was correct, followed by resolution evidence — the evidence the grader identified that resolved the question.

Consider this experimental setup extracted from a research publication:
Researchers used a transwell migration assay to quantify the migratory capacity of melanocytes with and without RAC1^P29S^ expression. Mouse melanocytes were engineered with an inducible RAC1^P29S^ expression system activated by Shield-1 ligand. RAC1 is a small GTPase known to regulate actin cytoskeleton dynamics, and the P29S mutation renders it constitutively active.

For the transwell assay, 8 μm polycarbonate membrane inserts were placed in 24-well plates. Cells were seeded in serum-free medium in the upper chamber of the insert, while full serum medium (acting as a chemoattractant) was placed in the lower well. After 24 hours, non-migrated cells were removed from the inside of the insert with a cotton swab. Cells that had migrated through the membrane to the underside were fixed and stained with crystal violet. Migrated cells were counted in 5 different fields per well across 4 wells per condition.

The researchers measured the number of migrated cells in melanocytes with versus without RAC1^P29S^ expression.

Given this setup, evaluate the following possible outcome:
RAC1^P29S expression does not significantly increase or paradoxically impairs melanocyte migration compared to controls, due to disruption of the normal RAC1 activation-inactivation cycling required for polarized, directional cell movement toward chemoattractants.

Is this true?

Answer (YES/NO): NO